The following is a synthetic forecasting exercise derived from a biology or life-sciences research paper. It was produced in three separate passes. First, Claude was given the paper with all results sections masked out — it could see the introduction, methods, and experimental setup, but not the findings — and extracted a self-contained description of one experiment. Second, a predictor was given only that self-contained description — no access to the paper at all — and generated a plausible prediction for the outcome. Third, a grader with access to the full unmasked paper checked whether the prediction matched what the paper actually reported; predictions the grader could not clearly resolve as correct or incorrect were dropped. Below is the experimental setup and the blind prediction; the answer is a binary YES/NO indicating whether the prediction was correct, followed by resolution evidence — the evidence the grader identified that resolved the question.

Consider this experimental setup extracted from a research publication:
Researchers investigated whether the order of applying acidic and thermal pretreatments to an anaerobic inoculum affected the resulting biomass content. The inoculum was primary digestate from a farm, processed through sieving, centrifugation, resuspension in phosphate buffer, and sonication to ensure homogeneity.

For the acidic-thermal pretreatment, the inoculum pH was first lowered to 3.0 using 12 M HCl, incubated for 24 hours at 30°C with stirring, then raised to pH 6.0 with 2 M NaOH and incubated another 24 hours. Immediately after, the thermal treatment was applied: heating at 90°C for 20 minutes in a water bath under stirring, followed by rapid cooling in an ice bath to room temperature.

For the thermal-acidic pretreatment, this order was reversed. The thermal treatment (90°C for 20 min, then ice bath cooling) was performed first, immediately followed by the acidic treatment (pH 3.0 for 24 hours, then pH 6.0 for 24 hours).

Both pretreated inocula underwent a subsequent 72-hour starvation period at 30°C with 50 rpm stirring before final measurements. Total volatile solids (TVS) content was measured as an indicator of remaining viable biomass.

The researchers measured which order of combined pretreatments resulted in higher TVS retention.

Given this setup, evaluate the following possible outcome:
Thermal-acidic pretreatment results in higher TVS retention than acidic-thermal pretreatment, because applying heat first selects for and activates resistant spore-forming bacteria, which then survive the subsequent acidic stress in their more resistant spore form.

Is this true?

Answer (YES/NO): NO